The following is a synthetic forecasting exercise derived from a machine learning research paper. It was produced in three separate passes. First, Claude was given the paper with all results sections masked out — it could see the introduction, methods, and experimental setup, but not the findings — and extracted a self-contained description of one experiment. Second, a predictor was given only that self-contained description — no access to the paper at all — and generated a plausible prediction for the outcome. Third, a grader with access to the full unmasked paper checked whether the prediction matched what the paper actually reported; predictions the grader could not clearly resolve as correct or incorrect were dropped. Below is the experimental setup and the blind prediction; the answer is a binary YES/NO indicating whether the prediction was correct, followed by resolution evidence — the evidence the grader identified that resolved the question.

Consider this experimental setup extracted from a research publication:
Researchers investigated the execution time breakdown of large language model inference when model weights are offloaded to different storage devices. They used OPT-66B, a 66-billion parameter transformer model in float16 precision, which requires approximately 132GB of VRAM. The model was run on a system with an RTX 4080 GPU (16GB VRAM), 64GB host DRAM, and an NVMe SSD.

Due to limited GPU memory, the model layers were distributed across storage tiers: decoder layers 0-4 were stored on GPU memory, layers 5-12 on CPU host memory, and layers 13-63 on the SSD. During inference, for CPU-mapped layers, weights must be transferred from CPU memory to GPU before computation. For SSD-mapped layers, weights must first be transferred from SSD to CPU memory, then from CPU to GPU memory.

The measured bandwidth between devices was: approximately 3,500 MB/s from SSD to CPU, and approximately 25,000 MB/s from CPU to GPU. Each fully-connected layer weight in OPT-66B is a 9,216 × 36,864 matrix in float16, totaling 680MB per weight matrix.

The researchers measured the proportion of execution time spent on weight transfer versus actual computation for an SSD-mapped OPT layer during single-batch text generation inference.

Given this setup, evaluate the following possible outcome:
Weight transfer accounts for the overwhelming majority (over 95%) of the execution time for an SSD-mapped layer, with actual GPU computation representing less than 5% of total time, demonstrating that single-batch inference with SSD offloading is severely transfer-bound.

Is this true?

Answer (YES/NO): YES